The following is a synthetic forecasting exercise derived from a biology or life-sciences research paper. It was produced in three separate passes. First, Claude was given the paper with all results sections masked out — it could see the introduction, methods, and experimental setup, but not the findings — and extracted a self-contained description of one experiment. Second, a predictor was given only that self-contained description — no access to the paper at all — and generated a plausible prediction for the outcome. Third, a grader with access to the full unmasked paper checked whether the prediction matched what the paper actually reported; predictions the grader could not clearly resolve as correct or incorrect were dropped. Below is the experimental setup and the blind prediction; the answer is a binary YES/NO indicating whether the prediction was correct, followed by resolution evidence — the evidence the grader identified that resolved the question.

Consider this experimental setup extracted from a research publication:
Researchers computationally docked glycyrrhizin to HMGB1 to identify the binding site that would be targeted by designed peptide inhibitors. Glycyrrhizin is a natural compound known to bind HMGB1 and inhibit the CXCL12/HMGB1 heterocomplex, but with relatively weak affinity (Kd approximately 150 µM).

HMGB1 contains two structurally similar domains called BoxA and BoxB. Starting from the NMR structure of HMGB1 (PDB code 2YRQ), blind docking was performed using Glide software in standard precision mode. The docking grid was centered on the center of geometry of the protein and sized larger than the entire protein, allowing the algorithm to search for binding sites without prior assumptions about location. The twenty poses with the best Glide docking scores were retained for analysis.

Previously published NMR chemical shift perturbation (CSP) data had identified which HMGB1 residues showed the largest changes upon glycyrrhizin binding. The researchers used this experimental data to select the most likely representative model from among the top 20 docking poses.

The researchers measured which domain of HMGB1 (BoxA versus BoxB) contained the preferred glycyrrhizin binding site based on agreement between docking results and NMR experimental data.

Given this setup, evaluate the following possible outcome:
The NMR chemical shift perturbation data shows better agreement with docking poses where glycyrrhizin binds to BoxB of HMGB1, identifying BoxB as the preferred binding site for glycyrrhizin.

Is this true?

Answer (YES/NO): NO